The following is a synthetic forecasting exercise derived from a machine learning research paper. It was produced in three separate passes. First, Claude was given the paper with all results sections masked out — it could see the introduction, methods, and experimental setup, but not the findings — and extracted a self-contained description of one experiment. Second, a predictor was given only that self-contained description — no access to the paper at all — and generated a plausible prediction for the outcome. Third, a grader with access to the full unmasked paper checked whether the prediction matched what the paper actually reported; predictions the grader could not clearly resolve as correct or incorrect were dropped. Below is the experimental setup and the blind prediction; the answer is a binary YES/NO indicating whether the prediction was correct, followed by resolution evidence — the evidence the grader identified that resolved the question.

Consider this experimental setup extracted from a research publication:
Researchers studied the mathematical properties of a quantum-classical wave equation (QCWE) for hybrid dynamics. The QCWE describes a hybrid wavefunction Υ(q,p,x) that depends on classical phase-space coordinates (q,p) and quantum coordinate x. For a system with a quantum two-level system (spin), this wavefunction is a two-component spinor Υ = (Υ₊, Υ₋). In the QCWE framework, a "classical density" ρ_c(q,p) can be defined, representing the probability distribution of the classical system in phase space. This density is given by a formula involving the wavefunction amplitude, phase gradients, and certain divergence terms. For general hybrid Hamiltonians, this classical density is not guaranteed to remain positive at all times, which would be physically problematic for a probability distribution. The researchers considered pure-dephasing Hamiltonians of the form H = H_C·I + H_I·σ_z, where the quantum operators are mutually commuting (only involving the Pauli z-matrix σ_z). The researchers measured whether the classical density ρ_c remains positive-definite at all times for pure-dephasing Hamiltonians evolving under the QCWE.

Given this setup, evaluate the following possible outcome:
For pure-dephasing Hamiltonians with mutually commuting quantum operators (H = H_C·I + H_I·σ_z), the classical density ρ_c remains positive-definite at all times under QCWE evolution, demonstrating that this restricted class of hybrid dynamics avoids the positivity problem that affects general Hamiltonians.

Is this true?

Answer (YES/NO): YES